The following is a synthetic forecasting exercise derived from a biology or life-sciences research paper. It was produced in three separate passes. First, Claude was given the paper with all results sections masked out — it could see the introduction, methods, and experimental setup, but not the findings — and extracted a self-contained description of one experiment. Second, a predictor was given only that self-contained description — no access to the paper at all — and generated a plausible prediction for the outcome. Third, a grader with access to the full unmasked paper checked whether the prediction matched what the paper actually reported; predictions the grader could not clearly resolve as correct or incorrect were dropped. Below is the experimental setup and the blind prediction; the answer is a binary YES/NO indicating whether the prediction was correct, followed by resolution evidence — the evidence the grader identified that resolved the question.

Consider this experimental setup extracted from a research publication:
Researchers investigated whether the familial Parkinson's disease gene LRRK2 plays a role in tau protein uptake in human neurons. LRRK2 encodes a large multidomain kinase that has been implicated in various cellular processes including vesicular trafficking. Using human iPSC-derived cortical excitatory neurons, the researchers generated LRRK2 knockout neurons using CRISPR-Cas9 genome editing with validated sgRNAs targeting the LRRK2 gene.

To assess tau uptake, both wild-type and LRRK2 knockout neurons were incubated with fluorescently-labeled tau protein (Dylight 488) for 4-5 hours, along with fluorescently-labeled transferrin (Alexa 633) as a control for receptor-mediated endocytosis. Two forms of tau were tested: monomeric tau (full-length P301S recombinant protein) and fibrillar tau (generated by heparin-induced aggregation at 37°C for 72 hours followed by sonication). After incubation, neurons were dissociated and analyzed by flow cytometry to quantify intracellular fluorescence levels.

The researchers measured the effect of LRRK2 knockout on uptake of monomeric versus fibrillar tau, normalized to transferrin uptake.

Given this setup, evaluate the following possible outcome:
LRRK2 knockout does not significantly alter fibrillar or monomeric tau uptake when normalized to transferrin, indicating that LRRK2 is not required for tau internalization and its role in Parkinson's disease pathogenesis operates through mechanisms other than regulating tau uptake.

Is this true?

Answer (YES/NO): NO